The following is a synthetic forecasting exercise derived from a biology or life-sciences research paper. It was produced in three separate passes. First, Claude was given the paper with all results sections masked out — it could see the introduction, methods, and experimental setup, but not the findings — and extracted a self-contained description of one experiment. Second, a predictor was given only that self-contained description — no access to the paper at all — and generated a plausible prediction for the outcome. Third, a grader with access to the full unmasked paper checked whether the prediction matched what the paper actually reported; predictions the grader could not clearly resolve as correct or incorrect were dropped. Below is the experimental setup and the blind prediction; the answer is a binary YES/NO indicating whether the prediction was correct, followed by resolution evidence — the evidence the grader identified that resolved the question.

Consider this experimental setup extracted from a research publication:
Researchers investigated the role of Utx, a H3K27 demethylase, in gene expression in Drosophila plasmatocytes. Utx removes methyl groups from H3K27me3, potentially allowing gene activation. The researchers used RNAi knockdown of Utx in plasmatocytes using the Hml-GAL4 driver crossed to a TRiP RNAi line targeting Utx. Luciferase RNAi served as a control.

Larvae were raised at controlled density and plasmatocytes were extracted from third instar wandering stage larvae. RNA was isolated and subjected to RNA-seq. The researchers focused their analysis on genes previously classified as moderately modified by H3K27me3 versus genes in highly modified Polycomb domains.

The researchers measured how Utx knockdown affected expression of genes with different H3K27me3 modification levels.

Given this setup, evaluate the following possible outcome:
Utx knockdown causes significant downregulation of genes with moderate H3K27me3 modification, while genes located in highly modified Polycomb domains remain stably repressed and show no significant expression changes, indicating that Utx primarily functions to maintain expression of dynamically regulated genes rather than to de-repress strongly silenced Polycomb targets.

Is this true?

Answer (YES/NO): YES